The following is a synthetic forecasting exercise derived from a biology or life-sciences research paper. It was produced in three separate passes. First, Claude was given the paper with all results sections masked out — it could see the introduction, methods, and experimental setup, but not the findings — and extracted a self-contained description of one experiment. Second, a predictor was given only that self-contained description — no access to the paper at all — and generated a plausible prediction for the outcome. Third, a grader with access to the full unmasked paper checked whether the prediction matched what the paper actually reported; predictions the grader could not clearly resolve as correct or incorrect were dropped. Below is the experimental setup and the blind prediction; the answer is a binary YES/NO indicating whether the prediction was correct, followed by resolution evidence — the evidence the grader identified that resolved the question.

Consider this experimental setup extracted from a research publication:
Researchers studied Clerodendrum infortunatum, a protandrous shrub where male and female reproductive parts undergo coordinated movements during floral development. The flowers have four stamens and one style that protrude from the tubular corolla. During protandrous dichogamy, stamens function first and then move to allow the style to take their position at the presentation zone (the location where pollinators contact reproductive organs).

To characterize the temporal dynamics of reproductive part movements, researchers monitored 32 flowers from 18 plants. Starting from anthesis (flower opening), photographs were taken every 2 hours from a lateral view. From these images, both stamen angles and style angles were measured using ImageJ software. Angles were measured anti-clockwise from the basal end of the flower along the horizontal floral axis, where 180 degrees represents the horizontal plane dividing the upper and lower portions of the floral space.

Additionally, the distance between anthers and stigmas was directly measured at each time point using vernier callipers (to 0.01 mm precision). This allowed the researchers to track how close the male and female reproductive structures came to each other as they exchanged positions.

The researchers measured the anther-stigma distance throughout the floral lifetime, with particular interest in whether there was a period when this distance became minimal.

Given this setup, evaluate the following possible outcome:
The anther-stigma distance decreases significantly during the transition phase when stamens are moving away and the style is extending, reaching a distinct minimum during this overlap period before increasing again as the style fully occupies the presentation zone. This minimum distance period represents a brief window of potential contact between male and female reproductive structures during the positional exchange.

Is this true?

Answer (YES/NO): YES